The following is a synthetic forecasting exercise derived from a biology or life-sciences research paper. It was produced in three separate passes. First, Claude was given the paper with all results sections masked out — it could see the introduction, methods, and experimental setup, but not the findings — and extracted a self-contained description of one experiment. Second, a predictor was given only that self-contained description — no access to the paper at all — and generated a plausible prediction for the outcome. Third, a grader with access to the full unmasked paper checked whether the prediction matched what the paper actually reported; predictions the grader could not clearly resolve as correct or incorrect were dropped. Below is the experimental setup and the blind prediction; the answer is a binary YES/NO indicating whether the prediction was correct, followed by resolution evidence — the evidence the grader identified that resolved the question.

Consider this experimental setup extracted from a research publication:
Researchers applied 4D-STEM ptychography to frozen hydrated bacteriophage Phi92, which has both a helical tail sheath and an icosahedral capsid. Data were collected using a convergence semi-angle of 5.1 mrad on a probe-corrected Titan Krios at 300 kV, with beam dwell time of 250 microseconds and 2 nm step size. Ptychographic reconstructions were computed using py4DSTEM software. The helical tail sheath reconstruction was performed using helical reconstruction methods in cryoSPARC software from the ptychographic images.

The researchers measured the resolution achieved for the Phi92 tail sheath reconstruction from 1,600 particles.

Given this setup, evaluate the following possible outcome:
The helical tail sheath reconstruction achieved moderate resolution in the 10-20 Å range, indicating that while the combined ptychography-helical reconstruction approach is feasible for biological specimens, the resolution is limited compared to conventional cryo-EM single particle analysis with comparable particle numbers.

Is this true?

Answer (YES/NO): NO